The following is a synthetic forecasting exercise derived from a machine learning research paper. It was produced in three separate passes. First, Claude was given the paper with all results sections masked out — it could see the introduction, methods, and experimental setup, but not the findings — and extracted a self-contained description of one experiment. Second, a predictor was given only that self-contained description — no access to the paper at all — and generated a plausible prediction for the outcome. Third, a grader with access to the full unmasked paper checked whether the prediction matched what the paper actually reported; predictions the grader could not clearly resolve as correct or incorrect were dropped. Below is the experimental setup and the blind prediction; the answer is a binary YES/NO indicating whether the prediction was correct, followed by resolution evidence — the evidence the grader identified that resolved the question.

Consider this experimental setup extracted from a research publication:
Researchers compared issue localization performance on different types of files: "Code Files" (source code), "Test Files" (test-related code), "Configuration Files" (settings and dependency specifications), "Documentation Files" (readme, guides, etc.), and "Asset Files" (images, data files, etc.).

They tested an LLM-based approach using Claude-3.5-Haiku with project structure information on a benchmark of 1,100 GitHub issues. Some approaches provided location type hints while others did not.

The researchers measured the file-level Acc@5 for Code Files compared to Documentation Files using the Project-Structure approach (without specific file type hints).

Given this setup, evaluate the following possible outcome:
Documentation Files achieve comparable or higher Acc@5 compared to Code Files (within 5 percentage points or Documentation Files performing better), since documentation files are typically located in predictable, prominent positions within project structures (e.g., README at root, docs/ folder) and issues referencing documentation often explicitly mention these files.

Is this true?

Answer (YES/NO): NO